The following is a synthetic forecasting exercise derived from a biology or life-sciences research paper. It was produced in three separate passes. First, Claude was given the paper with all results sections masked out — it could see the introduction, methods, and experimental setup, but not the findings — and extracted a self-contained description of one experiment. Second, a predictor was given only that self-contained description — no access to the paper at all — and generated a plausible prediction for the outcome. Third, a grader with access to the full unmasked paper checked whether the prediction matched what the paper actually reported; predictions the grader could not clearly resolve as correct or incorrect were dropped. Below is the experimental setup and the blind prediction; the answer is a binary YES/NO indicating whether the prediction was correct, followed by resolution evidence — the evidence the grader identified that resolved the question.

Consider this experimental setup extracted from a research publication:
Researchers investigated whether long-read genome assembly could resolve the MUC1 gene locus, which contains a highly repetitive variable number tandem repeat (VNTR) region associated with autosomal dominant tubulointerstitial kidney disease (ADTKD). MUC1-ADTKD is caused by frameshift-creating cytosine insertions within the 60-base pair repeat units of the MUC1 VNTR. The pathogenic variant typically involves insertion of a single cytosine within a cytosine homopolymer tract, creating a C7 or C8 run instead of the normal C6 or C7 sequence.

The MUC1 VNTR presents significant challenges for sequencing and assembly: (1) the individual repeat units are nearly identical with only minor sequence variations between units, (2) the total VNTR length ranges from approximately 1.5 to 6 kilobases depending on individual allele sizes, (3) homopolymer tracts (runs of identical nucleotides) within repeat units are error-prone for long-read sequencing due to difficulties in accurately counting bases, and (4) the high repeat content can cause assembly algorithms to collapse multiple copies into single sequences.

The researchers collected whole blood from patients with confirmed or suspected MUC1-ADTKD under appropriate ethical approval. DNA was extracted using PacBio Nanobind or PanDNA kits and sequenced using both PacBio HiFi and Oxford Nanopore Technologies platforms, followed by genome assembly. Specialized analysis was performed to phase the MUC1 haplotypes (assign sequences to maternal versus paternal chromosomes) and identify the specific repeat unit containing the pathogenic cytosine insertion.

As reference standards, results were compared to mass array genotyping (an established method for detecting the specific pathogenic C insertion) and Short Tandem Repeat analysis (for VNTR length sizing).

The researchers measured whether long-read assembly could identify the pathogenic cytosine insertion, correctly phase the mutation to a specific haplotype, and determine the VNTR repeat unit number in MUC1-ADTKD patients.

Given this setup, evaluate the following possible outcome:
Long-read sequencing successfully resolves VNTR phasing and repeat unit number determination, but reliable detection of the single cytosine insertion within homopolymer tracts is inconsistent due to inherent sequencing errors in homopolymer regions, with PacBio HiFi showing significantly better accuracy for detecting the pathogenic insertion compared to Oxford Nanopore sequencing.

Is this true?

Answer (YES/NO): NO